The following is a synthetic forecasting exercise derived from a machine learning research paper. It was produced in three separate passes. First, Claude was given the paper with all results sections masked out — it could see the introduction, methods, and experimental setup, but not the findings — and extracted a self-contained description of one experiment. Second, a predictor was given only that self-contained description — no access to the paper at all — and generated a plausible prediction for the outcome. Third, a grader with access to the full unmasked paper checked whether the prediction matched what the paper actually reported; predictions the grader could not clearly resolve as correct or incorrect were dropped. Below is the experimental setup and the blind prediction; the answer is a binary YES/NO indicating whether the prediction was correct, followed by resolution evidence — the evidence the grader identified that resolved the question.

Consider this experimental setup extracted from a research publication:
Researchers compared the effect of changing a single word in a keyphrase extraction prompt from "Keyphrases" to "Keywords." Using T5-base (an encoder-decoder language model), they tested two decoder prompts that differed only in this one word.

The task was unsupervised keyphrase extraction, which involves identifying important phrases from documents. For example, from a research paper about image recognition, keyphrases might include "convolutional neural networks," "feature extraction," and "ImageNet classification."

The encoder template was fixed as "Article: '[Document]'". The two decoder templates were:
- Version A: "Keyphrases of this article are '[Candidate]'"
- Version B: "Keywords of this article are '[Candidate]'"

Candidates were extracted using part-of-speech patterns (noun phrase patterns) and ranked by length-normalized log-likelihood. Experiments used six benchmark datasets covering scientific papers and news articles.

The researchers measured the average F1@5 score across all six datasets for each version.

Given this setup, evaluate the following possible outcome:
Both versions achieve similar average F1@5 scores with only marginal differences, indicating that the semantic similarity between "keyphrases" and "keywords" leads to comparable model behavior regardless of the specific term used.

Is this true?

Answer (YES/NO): YES